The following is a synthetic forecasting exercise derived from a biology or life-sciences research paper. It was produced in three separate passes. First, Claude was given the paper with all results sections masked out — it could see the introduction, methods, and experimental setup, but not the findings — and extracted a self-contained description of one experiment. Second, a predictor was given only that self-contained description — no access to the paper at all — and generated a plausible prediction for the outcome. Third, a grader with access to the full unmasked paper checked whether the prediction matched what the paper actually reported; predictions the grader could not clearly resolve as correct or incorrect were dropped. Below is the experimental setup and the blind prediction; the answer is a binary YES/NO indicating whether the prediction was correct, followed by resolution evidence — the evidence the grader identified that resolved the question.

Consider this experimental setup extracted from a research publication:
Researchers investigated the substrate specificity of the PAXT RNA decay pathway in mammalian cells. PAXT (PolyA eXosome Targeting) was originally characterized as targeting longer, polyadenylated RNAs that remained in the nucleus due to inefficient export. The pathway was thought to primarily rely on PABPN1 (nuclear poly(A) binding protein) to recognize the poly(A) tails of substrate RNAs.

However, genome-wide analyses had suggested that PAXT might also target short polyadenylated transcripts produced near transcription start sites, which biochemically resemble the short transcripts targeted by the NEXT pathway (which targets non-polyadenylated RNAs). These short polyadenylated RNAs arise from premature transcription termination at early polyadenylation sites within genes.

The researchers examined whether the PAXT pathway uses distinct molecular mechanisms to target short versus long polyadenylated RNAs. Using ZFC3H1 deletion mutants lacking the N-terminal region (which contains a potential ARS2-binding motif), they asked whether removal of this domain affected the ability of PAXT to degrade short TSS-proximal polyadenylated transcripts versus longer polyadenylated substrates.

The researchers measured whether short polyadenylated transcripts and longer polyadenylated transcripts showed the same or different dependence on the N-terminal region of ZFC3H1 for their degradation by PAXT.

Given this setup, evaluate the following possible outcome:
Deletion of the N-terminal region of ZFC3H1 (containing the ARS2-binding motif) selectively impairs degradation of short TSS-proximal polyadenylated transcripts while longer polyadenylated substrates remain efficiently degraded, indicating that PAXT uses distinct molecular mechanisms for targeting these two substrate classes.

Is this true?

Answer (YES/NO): YES